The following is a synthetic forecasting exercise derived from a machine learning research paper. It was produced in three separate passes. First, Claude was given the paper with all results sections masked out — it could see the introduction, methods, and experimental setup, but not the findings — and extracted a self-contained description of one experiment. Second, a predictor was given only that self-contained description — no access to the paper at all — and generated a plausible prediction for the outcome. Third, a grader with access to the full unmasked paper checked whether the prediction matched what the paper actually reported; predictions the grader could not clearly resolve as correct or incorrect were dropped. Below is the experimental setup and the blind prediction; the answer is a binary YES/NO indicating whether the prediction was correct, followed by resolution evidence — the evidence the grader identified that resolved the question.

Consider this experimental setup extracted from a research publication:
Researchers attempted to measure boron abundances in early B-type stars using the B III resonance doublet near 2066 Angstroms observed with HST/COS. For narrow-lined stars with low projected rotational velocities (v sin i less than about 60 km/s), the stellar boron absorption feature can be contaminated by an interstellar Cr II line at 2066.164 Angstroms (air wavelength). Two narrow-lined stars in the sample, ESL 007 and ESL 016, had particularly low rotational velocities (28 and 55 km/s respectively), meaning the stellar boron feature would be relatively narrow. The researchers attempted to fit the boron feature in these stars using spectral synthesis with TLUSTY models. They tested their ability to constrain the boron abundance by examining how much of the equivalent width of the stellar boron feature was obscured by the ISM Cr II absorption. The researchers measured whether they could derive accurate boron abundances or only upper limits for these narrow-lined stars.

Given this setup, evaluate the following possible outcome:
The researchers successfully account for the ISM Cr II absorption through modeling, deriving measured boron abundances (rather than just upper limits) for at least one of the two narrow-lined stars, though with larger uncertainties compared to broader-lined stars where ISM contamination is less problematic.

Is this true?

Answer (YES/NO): NO